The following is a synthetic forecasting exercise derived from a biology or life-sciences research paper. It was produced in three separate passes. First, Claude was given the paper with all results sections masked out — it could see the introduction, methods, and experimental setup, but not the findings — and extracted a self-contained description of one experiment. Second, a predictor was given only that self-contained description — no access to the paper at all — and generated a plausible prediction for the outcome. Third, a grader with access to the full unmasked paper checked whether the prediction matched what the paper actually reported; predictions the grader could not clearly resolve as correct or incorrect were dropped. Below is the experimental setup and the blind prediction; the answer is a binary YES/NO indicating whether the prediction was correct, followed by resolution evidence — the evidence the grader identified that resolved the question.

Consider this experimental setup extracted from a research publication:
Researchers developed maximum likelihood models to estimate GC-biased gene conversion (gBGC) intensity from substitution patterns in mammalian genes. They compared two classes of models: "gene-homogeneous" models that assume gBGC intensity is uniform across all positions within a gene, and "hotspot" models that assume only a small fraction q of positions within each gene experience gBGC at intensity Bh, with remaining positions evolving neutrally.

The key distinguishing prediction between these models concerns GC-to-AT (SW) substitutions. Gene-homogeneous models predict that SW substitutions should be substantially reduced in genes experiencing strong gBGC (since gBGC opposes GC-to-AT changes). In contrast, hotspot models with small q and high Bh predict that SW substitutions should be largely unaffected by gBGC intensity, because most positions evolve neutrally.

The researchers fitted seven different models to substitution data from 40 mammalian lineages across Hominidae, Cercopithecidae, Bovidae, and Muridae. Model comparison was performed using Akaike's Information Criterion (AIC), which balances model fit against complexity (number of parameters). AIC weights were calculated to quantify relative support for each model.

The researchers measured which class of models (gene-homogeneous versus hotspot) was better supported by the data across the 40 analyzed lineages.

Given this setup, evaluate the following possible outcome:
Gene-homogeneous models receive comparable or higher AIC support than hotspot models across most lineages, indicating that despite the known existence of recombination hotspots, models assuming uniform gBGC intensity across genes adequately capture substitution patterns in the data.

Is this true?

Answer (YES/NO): NO